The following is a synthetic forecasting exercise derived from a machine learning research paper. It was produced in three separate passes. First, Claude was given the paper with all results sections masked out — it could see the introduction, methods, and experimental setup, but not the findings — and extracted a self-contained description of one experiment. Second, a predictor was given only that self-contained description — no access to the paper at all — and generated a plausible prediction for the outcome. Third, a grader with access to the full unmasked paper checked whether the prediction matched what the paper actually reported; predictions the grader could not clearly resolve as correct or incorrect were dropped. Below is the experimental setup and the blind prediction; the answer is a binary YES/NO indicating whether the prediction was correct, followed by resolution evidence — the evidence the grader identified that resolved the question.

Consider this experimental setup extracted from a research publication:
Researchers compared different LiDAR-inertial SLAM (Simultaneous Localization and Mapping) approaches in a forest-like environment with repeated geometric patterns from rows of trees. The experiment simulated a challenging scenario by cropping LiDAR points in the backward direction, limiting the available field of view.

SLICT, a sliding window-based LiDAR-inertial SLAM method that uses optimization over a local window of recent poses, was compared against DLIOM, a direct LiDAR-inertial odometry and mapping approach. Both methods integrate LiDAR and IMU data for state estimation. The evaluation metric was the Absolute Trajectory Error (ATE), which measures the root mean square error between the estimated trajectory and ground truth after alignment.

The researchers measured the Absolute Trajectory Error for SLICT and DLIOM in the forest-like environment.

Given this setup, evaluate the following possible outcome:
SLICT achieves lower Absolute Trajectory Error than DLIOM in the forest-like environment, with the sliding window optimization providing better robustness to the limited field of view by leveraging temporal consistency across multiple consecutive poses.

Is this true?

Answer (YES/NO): NO